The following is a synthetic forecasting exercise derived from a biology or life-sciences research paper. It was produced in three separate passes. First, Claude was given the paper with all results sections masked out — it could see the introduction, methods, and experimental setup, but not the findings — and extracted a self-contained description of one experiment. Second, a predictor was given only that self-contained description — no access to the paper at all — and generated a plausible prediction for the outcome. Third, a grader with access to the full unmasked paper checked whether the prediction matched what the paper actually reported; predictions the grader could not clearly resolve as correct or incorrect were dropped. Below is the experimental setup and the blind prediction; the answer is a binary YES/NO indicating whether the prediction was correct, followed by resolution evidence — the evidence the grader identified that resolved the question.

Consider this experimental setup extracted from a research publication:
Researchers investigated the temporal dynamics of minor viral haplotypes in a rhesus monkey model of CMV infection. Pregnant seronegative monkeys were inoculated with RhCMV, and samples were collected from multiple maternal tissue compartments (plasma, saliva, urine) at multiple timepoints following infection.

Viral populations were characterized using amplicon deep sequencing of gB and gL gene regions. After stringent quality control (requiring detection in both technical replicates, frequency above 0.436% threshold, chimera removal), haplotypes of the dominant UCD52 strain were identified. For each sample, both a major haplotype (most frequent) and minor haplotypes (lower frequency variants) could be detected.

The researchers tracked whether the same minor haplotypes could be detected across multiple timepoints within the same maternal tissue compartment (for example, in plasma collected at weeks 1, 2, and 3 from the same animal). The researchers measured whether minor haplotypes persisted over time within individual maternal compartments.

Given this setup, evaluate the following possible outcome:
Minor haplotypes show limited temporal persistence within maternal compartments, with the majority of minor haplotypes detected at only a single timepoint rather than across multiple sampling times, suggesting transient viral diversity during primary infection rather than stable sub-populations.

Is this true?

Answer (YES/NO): NO